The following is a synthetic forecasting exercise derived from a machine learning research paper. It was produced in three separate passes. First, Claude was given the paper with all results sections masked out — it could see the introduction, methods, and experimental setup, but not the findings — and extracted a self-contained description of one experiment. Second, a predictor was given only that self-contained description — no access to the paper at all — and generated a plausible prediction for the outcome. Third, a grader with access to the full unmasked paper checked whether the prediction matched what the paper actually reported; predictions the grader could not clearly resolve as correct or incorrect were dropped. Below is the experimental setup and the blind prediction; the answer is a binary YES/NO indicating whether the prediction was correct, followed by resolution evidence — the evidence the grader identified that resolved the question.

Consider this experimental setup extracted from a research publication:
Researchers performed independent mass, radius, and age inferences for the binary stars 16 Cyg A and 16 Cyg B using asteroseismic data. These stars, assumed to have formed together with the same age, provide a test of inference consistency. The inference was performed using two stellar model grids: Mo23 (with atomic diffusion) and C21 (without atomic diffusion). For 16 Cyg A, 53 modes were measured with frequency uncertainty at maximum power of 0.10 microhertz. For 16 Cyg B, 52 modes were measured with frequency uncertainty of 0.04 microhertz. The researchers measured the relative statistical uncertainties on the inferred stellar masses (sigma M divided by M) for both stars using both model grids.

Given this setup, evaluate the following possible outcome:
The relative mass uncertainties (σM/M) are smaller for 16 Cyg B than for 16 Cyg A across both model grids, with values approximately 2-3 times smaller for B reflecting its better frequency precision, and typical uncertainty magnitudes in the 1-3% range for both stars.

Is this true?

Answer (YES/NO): NO